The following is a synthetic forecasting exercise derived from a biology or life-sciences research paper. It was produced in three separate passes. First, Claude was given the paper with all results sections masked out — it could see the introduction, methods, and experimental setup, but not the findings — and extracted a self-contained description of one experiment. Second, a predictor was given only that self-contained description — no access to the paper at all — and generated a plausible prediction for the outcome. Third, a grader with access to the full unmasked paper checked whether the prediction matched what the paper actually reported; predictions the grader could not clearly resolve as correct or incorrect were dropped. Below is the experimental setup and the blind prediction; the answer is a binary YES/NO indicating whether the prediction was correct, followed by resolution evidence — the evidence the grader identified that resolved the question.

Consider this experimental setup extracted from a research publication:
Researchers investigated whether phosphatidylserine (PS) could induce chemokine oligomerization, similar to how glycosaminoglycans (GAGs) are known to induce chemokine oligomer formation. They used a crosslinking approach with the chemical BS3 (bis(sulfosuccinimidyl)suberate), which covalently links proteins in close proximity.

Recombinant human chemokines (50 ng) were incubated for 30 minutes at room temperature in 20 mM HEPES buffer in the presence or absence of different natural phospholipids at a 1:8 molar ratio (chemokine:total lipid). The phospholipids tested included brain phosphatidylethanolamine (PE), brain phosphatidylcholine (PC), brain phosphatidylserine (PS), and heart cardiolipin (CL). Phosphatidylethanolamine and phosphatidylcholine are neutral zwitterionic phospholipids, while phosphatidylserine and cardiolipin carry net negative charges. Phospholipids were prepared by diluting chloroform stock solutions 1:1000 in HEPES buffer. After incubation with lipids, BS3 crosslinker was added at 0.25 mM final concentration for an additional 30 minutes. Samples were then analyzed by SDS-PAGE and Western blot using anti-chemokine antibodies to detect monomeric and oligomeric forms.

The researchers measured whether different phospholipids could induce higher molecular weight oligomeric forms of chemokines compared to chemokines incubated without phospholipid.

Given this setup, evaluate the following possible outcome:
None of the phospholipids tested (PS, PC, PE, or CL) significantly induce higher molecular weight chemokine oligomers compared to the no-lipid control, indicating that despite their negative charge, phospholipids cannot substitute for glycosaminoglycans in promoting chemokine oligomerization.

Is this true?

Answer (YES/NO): NO